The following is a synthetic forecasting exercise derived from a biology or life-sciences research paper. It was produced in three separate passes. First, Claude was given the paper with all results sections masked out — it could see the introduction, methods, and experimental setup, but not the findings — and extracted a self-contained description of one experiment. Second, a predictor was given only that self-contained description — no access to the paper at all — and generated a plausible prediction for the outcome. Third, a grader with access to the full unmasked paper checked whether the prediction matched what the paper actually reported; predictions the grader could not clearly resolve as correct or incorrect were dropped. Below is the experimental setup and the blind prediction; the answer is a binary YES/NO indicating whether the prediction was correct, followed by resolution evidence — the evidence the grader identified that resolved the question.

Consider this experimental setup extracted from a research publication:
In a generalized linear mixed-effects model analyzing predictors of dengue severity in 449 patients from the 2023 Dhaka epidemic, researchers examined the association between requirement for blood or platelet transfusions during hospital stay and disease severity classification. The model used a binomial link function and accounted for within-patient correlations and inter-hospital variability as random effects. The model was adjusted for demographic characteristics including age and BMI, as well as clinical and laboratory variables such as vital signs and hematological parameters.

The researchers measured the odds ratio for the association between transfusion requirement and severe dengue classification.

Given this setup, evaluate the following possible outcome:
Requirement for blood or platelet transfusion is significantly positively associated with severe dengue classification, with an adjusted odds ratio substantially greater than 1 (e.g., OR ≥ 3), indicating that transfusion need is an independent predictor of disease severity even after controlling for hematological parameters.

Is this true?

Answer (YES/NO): YES